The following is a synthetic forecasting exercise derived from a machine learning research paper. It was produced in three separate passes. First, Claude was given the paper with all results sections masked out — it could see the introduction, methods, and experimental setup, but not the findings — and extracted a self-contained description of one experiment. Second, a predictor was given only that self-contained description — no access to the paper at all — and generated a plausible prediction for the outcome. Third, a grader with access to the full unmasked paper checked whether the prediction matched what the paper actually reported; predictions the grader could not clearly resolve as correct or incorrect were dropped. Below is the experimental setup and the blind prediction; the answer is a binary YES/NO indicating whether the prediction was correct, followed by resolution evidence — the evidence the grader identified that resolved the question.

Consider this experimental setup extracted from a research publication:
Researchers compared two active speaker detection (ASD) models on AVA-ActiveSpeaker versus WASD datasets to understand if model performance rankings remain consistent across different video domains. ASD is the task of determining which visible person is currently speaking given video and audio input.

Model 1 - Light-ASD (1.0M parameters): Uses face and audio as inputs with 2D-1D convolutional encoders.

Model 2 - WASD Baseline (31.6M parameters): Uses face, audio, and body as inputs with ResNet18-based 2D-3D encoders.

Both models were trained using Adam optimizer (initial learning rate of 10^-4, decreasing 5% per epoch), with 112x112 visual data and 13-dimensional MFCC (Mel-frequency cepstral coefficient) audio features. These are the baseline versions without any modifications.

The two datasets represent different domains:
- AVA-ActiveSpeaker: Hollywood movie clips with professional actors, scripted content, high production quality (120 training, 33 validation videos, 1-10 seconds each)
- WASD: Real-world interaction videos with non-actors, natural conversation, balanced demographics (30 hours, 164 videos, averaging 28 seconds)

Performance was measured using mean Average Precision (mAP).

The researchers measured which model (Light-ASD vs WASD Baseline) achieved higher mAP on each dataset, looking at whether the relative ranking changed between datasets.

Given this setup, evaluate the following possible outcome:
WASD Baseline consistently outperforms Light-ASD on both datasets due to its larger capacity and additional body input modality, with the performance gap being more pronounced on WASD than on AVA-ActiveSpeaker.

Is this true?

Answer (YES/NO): NO